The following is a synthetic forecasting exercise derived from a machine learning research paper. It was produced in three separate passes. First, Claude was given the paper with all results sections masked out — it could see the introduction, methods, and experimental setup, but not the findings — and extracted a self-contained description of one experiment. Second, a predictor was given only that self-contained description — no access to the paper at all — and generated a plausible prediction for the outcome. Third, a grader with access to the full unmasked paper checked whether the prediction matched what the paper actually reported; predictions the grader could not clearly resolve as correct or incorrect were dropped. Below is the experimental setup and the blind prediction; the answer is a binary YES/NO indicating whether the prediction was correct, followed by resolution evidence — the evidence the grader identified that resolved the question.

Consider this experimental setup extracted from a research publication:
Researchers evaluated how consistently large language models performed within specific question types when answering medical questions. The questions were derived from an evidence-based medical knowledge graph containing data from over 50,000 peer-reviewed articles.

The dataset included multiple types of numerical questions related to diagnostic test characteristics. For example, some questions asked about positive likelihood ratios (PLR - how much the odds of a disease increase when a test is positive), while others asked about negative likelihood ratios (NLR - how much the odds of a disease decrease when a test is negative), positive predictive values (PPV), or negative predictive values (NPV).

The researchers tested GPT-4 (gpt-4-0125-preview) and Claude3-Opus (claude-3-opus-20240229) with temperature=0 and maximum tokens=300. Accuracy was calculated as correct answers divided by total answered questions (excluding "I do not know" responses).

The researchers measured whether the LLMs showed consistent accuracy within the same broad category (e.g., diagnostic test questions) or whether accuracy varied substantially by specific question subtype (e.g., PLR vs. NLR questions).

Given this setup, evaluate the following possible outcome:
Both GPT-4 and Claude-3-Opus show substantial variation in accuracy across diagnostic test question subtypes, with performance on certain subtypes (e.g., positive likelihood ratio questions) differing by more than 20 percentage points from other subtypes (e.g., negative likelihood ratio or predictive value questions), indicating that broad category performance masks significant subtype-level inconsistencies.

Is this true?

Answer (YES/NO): NO